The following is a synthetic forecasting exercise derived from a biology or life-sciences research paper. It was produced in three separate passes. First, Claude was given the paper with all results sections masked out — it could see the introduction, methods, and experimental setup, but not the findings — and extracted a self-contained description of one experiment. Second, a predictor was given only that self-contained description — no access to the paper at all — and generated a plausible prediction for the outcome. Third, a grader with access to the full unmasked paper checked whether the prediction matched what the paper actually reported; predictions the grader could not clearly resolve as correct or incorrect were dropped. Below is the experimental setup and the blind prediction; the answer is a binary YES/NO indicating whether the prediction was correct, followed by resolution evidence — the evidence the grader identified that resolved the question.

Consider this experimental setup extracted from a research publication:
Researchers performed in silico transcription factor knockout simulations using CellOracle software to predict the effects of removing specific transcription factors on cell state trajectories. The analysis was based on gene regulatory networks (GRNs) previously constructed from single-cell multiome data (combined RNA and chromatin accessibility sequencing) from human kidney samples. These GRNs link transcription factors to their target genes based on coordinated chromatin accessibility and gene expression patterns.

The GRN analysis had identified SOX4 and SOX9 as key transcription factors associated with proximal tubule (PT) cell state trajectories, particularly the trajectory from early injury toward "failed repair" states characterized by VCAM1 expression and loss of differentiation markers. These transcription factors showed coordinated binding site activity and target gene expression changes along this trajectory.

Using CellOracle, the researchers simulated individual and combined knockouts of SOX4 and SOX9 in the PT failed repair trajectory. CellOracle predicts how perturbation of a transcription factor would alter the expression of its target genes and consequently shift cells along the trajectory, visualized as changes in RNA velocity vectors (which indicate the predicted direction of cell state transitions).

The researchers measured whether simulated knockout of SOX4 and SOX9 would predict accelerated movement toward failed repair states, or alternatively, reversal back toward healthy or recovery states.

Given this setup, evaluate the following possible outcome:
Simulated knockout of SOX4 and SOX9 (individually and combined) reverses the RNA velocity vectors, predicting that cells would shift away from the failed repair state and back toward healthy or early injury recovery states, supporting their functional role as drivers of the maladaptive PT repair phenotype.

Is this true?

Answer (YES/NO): NO